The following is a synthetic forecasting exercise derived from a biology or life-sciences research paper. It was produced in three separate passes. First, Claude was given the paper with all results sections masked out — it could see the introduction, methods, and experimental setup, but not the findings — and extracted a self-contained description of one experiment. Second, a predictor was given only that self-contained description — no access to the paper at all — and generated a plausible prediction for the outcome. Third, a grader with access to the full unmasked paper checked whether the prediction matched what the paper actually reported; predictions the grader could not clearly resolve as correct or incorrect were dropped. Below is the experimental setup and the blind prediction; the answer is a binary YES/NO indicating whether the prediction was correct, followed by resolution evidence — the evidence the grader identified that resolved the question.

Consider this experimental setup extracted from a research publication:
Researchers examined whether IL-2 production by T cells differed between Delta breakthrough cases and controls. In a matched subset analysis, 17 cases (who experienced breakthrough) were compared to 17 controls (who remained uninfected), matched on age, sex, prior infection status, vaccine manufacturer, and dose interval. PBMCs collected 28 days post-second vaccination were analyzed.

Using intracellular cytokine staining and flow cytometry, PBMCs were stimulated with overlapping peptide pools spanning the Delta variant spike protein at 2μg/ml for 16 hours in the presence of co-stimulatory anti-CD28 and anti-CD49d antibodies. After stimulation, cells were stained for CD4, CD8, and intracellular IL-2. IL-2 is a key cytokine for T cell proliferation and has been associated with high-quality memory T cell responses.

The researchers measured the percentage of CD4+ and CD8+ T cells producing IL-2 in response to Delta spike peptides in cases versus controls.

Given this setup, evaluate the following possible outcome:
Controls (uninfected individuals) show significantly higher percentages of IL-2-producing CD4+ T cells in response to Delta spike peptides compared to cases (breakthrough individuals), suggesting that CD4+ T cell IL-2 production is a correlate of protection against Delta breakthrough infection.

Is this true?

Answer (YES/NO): NO